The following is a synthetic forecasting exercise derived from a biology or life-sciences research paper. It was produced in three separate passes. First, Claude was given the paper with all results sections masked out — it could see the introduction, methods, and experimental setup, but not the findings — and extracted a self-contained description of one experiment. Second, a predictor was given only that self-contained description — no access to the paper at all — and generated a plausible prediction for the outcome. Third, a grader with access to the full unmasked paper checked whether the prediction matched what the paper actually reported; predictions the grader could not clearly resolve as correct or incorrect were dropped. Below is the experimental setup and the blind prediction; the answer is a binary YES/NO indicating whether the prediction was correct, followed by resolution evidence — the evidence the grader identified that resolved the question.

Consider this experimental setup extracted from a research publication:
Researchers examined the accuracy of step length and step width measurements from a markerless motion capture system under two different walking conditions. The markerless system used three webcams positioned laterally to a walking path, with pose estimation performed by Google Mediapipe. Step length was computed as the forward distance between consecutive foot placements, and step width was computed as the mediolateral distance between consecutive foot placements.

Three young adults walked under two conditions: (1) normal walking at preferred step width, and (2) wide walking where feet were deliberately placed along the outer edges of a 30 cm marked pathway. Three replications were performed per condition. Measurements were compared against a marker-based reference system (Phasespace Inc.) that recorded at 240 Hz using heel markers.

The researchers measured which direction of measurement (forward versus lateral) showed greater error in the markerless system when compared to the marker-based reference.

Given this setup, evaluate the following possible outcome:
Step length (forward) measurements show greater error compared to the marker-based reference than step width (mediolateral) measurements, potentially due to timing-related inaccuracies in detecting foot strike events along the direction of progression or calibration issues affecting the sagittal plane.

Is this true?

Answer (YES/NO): NO